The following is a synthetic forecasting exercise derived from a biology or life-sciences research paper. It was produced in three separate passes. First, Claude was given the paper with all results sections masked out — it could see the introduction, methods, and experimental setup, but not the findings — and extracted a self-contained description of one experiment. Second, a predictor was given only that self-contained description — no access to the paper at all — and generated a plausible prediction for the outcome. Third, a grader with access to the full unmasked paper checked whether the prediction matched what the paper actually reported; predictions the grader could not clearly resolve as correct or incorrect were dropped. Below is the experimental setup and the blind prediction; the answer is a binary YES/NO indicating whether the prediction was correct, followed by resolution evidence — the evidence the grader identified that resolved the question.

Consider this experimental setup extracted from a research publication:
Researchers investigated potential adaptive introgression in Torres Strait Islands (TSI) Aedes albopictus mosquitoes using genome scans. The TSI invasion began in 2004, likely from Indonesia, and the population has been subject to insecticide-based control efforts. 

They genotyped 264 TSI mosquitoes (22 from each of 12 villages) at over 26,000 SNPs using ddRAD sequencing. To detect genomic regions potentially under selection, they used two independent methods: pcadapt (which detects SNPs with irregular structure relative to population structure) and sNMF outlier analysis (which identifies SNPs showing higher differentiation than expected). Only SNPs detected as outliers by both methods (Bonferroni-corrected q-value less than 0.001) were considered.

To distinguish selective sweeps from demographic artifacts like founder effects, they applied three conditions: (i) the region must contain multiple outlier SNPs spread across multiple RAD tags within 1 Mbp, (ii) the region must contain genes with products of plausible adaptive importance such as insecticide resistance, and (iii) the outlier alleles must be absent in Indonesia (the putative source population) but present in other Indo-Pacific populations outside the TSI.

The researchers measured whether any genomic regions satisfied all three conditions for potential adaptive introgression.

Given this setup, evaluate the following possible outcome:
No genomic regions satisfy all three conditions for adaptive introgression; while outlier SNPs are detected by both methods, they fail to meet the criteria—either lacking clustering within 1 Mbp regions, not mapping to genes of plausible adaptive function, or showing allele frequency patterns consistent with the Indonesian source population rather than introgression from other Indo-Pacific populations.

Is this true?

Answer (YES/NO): NO